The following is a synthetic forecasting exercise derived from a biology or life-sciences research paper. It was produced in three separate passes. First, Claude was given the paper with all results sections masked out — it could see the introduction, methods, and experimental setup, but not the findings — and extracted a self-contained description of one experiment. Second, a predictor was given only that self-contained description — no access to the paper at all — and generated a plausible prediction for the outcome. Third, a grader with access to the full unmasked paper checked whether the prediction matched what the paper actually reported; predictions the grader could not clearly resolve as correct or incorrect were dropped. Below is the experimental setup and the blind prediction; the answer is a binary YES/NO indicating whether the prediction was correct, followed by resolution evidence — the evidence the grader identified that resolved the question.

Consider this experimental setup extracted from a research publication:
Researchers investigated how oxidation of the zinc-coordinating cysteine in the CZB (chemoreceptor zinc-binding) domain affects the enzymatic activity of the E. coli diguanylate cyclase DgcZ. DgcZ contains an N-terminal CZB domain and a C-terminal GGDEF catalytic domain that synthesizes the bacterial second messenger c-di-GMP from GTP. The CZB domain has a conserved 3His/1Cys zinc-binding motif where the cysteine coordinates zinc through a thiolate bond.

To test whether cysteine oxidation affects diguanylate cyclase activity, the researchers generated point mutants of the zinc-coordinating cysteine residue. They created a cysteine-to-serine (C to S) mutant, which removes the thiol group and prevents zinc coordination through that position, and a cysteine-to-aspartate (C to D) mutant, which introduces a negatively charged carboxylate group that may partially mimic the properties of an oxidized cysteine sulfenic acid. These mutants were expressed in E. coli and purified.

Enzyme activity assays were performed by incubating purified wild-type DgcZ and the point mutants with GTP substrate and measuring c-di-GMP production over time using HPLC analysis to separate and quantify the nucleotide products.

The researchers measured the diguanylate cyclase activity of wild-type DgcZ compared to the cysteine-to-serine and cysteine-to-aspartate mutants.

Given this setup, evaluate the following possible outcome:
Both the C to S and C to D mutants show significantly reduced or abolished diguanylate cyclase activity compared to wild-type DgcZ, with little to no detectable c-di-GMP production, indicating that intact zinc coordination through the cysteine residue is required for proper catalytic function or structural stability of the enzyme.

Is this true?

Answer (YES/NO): NO